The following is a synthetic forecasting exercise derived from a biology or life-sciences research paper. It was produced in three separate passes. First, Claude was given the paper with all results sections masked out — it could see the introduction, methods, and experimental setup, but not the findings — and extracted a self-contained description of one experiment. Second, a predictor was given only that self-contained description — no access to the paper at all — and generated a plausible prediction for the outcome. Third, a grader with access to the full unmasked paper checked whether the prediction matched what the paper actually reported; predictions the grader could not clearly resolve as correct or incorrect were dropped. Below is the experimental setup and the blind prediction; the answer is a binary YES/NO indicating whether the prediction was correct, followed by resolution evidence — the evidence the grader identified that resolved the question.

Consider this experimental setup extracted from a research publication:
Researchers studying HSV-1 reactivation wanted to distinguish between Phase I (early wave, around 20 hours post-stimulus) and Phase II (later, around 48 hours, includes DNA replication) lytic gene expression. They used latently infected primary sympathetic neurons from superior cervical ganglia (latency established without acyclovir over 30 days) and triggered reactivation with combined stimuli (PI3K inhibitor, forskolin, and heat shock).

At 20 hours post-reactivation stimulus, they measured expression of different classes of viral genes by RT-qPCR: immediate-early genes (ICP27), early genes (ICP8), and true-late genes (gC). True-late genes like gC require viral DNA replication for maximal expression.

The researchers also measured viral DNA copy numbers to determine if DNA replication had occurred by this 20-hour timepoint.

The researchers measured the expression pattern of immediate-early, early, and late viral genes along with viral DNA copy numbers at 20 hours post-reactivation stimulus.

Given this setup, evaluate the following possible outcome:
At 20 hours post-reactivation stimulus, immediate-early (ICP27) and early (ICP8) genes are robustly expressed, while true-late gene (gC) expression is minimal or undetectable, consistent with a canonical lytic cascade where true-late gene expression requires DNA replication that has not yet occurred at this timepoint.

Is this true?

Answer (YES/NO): NO